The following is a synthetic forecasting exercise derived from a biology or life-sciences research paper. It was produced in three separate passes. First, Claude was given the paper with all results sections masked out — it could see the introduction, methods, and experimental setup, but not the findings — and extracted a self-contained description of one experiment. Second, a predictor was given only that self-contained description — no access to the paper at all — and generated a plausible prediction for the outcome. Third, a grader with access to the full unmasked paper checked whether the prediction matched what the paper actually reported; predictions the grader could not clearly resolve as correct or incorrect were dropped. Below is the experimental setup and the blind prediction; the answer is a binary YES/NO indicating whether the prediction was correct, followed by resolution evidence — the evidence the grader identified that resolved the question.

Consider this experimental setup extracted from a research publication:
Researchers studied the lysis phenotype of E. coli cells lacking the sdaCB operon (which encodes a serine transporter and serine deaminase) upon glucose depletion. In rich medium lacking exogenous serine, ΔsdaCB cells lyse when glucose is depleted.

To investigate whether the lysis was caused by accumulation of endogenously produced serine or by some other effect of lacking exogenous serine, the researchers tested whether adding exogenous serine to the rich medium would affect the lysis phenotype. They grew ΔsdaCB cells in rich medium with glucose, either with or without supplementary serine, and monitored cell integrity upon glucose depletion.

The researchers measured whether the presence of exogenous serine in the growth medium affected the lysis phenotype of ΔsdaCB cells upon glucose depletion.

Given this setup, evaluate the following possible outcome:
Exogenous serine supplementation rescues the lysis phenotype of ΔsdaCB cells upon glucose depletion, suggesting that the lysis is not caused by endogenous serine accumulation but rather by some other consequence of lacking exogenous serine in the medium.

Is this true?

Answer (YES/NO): NO